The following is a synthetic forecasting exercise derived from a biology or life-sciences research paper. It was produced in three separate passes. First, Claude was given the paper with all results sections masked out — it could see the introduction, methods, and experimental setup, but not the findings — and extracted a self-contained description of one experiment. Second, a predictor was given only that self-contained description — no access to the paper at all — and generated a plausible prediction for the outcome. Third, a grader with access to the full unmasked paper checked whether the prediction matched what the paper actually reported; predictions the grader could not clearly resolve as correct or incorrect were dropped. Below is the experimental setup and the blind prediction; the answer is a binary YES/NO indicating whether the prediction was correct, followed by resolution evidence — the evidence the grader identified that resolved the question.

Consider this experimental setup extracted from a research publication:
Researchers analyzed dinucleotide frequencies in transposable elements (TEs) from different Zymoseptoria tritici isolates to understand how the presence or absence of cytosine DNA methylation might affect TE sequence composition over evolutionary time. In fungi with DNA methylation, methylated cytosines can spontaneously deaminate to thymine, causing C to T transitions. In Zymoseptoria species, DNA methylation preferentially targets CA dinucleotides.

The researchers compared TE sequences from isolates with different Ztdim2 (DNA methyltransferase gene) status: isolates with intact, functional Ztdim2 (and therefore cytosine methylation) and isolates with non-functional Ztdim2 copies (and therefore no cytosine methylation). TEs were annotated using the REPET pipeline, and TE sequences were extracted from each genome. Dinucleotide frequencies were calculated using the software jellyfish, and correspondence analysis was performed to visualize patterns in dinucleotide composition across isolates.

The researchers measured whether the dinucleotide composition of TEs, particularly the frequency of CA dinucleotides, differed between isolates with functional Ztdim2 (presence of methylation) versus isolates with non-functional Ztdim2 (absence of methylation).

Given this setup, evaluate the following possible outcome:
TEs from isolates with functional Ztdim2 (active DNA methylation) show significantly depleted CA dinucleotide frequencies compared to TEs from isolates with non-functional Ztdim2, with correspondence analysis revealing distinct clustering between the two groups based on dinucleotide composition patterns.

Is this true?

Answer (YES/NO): YES